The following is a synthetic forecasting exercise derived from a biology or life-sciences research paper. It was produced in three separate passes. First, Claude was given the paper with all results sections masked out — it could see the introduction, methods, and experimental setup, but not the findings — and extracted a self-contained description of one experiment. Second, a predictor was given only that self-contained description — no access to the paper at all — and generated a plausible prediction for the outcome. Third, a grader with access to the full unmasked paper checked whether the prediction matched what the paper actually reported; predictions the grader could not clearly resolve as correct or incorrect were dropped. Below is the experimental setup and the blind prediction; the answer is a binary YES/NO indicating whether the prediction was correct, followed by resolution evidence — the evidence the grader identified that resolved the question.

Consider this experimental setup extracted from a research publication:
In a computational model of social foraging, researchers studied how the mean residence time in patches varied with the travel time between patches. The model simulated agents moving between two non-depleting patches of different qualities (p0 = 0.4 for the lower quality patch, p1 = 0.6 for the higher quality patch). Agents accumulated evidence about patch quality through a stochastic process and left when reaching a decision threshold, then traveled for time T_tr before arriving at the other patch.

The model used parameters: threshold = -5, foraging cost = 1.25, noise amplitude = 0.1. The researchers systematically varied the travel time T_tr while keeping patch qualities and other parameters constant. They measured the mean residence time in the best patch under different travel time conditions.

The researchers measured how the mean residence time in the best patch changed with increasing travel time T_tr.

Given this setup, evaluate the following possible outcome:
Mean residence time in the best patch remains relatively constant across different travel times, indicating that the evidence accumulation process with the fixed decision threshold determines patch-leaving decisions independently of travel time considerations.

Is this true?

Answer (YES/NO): YES